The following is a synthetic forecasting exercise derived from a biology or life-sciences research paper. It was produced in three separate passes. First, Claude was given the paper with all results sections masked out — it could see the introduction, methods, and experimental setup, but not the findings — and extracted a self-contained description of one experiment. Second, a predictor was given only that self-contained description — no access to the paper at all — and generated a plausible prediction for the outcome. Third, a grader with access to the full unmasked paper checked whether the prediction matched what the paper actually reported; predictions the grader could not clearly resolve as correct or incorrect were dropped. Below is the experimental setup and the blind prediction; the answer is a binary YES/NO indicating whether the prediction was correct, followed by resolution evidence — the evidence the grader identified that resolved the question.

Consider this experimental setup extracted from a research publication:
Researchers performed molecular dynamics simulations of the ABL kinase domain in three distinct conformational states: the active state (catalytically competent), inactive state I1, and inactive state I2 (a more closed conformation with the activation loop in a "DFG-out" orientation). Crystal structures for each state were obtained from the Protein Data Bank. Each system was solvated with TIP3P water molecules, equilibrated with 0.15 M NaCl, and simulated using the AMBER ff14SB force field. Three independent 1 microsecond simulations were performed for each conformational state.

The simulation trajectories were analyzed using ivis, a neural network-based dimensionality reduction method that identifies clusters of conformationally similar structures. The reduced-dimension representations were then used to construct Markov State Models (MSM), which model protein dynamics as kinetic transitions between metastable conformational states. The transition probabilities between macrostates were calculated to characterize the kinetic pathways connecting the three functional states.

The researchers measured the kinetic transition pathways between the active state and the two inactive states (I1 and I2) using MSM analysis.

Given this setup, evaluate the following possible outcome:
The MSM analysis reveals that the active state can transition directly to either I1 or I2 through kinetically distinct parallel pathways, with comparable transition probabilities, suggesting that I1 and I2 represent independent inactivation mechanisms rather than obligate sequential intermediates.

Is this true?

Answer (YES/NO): NO